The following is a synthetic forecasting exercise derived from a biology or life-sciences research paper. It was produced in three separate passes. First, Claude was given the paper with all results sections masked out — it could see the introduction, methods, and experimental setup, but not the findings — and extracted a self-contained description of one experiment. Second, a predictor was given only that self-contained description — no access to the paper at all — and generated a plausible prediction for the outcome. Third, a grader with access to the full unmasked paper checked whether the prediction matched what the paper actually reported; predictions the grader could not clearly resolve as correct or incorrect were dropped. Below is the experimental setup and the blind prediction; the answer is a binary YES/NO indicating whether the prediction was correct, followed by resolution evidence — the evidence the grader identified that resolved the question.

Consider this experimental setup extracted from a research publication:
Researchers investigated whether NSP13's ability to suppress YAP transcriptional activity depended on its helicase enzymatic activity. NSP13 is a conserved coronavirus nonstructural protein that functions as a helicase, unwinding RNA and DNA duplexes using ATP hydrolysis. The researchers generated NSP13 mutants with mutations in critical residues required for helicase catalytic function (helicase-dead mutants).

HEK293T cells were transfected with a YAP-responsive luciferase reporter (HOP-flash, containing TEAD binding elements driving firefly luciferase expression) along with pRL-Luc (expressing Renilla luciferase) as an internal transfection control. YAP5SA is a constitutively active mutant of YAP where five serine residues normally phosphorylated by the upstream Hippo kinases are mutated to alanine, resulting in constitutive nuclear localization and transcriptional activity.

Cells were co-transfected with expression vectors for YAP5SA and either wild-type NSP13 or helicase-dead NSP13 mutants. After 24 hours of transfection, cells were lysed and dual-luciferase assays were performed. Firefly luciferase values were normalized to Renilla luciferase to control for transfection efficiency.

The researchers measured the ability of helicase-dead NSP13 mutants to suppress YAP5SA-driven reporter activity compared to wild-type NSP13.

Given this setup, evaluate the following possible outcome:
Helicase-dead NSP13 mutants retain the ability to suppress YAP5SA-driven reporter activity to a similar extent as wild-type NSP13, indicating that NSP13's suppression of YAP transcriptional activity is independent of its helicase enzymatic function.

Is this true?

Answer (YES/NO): NO